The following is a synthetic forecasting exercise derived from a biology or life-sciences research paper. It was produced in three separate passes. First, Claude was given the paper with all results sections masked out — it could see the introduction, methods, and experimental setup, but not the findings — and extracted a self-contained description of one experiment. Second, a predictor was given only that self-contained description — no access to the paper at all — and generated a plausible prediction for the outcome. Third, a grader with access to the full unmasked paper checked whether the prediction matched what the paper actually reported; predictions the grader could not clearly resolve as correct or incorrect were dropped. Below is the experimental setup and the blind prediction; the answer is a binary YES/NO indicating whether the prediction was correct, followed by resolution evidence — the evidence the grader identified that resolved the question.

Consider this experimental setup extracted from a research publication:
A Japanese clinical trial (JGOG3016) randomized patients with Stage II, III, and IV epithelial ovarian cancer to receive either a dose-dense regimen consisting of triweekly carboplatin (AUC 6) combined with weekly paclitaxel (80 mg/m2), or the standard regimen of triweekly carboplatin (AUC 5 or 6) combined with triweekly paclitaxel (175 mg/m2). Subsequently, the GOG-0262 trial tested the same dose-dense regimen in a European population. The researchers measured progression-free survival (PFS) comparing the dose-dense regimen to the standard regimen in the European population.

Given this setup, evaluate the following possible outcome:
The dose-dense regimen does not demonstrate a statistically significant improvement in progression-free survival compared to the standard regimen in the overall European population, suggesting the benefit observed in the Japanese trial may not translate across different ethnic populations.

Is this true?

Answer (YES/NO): YES